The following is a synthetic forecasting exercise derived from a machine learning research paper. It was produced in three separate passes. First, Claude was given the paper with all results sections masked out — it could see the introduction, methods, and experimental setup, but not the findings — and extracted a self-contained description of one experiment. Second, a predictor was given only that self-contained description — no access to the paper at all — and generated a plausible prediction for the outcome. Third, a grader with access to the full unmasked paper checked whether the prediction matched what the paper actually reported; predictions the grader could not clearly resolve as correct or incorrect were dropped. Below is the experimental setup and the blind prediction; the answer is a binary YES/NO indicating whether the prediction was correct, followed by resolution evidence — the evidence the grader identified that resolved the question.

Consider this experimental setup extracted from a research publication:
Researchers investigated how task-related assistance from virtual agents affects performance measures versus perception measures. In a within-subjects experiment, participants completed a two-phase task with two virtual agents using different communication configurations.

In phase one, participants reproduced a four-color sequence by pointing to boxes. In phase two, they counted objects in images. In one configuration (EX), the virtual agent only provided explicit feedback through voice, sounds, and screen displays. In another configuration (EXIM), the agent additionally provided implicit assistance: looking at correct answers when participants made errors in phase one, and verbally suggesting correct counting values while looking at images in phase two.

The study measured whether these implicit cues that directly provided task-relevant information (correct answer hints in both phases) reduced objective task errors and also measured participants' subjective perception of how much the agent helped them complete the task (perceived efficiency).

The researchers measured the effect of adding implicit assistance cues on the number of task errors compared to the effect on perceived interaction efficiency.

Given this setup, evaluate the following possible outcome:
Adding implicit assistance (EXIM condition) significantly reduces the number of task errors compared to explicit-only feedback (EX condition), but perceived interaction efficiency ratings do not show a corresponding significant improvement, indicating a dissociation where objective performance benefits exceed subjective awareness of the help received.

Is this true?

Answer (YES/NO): NO